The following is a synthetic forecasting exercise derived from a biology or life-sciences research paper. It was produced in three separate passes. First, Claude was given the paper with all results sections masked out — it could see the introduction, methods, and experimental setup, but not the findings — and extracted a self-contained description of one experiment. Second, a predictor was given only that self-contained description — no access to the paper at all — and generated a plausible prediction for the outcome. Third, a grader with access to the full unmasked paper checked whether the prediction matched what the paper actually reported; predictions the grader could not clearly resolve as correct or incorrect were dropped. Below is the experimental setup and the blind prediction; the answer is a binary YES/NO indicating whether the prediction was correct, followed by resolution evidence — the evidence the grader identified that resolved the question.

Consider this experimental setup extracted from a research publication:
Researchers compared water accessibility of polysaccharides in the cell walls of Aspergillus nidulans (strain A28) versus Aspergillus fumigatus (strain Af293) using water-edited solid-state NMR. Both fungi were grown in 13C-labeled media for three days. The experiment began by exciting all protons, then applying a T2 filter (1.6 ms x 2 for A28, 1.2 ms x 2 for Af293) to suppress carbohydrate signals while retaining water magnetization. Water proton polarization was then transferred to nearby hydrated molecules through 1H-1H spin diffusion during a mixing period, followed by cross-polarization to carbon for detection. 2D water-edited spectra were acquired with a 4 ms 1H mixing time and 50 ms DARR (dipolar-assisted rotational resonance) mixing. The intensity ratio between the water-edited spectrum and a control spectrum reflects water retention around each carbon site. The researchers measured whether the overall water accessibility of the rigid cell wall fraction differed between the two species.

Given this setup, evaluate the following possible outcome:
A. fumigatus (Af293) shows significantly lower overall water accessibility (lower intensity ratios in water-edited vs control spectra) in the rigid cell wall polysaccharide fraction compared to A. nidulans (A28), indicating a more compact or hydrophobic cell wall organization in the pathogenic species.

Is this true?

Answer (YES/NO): NO